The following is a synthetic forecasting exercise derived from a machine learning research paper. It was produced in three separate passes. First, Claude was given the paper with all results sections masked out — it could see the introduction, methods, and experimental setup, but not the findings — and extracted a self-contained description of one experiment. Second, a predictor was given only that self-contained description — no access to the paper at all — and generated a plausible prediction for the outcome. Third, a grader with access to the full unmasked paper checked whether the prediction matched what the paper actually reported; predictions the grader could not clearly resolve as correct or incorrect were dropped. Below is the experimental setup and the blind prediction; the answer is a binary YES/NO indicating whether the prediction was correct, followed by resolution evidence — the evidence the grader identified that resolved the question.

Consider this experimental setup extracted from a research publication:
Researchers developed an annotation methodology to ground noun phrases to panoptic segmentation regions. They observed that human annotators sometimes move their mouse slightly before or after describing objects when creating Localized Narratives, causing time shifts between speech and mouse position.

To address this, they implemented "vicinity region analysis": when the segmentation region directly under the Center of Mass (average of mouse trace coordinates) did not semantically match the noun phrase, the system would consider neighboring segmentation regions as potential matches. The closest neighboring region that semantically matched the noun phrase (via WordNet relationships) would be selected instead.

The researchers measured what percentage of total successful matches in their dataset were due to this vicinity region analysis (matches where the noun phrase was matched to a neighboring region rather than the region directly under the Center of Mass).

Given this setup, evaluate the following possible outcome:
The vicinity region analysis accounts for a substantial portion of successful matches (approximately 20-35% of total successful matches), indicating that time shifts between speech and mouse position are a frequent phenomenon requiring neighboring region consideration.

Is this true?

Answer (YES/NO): NO